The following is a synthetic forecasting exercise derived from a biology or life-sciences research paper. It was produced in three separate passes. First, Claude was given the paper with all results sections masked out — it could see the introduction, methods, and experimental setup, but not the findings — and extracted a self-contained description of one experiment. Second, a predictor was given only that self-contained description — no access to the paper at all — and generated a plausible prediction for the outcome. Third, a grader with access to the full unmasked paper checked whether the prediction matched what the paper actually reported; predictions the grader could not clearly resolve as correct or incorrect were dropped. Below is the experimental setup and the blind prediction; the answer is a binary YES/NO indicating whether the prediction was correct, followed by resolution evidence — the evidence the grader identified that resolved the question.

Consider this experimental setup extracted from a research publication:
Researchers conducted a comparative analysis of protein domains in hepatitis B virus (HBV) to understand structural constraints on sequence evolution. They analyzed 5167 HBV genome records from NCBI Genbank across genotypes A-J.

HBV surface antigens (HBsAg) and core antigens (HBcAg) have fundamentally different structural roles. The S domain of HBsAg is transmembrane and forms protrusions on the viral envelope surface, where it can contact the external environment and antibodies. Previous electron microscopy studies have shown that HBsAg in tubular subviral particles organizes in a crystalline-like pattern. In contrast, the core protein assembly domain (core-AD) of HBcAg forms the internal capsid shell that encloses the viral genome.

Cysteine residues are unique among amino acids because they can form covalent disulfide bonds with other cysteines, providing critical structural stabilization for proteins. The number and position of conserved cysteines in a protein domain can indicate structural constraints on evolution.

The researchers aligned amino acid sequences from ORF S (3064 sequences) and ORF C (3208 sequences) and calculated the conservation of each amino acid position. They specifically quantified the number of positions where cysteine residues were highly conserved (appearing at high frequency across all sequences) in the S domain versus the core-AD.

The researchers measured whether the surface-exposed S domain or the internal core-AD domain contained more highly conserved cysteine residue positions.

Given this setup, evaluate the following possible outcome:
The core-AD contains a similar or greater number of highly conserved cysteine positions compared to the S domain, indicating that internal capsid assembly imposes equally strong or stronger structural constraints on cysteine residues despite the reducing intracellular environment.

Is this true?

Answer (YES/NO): NO